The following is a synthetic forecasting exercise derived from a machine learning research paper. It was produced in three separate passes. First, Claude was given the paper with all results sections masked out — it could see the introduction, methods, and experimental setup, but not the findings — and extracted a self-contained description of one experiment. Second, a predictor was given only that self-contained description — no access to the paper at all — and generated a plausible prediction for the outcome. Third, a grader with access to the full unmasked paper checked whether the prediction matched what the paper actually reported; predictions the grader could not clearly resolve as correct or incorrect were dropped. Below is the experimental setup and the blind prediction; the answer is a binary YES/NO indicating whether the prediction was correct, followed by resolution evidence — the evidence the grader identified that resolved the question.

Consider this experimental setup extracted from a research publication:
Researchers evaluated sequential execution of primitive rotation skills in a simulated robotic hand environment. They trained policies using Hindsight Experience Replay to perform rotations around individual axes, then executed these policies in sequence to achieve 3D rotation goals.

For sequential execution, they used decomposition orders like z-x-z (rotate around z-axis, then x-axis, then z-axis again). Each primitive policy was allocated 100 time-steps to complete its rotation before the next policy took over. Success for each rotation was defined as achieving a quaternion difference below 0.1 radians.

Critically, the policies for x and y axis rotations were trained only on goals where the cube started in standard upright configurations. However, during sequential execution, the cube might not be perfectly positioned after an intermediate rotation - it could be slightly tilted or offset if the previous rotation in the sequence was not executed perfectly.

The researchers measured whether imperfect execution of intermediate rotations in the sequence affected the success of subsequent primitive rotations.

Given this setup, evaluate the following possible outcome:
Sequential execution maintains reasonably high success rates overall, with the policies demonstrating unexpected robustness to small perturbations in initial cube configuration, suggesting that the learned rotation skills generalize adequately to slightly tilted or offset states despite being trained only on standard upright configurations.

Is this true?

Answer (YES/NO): NO